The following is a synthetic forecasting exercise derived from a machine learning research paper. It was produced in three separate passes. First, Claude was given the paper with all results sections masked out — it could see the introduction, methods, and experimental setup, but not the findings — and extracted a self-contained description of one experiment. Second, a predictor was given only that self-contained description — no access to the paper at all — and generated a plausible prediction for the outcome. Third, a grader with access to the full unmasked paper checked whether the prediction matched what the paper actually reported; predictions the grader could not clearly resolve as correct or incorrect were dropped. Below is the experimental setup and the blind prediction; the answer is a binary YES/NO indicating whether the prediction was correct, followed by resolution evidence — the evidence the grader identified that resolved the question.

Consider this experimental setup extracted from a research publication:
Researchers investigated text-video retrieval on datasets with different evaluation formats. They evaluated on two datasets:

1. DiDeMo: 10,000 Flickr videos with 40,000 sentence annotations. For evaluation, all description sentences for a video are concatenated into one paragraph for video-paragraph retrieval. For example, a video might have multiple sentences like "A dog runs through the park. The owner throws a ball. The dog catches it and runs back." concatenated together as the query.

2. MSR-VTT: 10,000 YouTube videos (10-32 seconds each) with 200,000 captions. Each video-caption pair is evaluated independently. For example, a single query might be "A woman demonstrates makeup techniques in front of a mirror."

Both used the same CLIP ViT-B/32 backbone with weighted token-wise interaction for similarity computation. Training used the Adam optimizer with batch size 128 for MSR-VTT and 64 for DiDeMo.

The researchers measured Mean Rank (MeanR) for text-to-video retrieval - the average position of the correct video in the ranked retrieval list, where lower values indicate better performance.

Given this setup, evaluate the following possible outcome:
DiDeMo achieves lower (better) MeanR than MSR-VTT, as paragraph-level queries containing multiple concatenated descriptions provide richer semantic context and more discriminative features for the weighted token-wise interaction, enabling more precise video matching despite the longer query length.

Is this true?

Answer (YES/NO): YES